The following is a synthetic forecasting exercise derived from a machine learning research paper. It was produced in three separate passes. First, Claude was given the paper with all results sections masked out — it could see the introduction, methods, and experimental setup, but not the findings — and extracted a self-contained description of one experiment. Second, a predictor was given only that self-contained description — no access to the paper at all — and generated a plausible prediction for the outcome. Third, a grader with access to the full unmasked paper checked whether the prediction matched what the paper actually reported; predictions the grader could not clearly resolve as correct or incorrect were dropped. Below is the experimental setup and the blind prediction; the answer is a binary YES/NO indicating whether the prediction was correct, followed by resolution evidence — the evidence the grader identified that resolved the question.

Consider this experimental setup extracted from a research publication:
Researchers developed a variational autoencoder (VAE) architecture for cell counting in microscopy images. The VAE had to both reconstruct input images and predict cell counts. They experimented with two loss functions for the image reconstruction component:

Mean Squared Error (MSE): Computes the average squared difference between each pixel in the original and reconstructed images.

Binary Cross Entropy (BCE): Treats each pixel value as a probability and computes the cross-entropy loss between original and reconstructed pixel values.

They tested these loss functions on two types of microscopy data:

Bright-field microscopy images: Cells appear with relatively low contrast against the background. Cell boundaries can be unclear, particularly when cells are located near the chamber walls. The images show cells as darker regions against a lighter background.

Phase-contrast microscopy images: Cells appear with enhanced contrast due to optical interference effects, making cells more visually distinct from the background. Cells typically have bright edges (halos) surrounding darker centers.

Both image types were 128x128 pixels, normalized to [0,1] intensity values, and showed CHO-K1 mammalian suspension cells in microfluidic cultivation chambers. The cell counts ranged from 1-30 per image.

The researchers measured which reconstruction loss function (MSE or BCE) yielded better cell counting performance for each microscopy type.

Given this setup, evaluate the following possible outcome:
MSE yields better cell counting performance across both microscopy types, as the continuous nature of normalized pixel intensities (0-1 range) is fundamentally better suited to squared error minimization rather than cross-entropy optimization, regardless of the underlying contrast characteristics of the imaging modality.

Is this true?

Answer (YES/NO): NO